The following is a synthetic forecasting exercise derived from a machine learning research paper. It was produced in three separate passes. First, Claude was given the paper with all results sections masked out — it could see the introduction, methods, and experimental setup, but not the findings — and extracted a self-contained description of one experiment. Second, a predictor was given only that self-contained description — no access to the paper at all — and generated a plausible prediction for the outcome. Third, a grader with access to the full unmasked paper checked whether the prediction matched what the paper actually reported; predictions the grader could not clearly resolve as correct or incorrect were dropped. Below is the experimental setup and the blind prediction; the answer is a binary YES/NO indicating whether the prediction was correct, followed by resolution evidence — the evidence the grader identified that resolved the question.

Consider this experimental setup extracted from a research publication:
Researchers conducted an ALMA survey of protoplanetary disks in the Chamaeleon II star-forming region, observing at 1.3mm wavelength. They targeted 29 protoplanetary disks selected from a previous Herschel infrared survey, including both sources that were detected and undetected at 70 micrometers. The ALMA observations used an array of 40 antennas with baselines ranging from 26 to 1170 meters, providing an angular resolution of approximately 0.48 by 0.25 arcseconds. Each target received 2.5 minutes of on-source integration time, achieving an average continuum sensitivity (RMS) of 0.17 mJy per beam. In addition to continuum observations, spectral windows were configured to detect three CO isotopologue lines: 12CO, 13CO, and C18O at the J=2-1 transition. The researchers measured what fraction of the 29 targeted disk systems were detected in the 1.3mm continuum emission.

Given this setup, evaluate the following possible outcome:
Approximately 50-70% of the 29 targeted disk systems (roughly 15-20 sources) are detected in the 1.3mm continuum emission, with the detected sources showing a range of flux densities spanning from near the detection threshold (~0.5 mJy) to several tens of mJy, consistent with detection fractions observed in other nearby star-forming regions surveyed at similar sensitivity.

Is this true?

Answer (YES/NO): NO